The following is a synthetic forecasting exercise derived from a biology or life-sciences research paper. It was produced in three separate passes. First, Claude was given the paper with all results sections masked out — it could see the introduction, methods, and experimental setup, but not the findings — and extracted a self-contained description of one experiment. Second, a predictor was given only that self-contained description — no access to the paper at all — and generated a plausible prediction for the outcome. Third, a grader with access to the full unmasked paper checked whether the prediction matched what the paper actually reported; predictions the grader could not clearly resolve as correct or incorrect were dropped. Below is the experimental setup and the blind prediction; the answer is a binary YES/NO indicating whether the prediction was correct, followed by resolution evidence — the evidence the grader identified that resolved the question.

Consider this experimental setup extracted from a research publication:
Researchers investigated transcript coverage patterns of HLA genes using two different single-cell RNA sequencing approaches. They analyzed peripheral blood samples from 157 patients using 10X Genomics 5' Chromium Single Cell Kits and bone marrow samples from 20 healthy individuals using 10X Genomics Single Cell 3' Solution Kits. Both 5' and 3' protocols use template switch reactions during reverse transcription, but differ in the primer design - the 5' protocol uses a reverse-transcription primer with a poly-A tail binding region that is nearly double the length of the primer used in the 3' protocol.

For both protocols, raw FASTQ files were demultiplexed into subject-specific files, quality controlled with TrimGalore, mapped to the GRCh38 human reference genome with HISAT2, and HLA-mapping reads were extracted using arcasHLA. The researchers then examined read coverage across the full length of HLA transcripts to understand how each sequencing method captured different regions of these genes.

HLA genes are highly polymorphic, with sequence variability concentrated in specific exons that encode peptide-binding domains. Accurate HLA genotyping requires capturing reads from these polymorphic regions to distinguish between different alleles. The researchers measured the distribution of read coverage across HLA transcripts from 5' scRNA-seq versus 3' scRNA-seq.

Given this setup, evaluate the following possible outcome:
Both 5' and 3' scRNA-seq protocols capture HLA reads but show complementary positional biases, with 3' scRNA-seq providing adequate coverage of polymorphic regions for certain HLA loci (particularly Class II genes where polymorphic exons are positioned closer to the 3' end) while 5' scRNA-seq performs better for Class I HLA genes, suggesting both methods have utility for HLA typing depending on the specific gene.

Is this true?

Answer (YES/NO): NO